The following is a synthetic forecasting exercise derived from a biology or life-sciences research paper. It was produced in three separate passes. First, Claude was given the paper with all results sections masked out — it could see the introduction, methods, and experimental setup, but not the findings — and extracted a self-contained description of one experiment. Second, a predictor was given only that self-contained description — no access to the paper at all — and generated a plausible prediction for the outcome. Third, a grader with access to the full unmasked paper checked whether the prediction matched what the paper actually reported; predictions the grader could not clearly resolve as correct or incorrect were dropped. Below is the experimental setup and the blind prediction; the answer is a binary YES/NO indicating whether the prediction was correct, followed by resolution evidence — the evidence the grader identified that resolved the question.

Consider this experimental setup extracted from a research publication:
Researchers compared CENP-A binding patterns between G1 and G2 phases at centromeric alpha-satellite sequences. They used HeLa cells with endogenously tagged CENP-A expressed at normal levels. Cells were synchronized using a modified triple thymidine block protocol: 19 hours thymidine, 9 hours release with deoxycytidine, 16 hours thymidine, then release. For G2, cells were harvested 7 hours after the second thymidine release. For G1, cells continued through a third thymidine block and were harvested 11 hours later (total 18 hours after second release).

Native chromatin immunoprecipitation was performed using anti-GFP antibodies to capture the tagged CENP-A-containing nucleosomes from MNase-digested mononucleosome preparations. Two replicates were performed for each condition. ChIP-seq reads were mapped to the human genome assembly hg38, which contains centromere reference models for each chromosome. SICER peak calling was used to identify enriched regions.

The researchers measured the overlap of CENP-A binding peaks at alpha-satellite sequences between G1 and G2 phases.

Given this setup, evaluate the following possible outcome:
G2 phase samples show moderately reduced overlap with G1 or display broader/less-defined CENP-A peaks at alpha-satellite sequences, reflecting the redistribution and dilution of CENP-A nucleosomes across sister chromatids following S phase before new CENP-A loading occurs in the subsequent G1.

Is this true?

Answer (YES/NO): NO